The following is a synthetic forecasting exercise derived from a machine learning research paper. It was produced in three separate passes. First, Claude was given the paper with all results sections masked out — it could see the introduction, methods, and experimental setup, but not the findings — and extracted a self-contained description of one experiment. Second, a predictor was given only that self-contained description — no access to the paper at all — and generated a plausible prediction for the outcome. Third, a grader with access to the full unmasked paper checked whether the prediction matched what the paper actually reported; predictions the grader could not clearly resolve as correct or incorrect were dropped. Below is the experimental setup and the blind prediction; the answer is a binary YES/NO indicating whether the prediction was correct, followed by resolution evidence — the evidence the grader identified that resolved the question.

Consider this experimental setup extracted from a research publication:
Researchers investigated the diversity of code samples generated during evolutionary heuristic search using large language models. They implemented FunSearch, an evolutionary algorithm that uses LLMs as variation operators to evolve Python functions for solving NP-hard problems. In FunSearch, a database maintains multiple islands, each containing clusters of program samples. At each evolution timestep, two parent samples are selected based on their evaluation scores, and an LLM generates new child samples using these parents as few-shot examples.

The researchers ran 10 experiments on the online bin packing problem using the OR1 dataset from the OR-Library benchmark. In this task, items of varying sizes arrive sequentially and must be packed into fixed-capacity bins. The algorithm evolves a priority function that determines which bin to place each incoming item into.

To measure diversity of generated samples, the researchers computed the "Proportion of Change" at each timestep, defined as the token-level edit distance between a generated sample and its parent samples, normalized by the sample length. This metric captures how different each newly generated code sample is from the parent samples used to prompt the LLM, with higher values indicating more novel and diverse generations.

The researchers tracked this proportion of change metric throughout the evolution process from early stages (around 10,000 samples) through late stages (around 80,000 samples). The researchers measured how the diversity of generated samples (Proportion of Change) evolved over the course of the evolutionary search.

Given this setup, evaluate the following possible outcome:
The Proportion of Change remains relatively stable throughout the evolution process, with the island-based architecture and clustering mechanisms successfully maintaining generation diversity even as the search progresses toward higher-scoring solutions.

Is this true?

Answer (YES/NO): NO